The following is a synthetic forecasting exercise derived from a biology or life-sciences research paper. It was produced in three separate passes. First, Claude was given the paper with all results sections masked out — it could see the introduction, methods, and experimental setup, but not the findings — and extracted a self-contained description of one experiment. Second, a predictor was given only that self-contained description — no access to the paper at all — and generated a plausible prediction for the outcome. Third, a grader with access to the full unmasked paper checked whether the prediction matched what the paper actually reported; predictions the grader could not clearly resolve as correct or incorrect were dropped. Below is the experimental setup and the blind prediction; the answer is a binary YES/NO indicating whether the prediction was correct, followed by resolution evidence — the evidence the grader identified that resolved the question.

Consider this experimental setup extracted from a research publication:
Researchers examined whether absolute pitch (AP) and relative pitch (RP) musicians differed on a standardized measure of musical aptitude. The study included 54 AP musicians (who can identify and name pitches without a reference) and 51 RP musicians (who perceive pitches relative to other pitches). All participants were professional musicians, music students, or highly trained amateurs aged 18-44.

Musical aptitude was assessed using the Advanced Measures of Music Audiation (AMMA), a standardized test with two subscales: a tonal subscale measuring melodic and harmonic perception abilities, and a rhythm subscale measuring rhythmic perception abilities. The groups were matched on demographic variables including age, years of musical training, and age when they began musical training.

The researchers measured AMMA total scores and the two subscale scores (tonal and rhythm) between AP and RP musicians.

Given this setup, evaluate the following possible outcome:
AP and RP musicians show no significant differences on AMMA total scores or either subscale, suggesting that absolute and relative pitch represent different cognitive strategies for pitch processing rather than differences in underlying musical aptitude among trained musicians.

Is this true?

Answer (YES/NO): NO